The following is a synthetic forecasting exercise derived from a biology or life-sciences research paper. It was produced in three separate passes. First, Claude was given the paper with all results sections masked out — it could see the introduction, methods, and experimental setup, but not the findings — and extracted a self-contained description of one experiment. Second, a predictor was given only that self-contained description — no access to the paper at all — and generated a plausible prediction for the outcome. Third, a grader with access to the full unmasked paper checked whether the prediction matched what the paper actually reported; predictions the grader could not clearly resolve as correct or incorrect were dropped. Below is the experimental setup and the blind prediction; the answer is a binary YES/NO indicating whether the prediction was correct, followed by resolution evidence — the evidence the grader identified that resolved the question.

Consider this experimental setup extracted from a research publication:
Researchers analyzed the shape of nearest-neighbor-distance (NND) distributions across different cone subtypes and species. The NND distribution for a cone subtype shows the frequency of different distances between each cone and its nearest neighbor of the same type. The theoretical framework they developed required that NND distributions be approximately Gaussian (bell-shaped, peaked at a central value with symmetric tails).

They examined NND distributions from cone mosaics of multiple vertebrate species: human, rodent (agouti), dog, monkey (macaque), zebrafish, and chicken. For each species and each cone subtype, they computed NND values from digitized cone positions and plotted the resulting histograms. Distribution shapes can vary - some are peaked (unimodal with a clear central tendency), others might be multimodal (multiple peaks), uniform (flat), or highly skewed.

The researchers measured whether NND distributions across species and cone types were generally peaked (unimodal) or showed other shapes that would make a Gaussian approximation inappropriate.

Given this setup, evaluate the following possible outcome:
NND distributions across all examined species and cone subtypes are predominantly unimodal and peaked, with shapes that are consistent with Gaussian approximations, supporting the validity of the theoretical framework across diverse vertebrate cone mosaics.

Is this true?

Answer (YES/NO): YES